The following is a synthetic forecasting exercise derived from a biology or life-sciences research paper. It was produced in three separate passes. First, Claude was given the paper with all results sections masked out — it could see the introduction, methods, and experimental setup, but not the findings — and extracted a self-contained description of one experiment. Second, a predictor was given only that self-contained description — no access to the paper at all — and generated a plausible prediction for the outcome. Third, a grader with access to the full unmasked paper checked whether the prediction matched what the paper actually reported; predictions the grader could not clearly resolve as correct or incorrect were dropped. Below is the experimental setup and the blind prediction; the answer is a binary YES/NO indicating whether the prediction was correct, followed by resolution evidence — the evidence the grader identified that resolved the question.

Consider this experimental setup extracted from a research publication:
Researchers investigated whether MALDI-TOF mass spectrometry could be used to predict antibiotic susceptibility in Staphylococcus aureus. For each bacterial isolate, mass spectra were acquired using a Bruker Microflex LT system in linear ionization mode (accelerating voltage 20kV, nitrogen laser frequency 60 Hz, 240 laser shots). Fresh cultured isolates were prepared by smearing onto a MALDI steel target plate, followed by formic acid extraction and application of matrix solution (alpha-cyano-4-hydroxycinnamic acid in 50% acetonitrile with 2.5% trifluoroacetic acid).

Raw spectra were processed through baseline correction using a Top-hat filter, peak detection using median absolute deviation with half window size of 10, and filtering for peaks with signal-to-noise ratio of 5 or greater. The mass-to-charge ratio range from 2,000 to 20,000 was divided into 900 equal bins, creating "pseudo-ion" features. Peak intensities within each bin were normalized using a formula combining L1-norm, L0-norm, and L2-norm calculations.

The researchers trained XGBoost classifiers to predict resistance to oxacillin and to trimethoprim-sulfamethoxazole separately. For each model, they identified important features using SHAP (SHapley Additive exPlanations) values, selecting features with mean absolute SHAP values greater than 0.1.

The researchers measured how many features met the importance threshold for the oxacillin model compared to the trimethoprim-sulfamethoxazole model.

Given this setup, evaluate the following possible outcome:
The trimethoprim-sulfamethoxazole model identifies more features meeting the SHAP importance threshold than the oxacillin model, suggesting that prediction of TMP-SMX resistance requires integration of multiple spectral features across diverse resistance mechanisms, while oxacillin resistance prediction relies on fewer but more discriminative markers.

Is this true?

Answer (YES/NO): NO